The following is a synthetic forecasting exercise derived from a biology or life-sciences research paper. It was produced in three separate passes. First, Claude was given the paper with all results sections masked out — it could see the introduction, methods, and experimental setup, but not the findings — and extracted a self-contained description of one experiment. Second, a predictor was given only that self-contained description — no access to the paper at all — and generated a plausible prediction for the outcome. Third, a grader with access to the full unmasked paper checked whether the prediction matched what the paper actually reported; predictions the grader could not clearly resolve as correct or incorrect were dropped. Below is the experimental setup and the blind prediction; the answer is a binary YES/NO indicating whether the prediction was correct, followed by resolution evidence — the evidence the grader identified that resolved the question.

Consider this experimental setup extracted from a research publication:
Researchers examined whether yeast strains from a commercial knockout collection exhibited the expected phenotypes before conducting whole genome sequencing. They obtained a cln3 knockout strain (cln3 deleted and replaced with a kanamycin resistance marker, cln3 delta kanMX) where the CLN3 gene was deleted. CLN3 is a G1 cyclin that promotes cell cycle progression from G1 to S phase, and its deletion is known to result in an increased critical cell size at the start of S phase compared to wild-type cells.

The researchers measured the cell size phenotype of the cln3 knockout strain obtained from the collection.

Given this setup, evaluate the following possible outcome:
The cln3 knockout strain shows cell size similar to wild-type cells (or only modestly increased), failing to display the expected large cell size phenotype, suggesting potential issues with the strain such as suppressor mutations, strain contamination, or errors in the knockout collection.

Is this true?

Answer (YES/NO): YES